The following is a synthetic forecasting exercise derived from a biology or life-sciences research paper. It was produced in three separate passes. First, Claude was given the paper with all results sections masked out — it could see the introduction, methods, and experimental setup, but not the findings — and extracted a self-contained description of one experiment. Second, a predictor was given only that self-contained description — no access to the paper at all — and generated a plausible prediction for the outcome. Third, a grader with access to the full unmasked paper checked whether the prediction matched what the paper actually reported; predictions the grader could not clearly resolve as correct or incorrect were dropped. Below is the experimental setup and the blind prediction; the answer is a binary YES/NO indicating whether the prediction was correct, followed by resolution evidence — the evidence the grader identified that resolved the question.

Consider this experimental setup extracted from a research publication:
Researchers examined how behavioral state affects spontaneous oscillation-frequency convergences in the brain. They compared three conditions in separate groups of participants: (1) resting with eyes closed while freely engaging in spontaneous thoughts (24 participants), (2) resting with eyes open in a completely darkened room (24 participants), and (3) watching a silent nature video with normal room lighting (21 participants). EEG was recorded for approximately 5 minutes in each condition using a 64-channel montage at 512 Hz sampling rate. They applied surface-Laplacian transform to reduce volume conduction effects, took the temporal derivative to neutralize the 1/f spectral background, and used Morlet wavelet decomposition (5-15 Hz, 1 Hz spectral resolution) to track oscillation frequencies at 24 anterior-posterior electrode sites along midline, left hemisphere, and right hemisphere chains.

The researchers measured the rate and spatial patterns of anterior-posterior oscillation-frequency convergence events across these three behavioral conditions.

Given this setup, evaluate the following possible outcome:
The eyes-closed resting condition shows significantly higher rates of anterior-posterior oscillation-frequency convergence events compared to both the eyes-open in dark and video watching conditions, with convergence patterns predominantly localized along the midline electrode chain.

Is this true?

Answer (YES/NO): NO